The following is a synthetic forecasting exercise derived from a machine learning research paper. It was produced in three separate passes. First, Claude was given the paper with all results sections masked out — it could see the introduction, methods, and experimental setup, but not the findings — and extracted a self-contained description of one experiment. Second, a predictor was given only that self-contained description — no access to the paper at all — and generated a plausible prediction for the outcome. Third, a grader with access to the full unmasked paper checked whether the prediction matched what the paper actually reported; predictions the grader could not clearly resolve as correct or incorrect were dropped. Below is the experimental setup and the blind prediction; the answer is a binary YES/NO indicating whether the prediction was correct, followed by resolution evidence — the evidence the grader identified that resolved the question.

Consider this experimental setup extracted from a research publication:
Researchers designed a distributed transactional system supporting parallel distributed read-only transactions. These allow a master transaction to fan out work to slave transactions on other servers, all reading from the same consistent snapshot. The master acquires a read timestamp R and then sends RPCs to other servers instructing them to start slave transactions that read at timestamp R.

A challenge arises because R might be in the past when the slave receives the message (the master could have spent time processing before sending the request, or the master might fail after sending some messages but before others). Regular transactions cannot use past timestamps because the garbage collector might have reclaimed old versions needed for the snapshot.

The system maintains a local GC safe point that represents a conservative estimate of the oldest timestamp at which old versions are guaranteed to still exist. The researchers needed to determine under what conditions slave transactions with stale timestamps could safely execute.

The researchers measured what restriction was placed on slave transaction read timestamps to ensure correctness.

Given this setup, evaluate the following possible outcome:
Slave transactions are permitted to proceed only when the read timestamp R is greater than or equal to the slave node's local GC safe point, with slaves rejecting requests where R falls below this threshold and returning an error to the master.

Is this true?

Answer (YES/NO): YES